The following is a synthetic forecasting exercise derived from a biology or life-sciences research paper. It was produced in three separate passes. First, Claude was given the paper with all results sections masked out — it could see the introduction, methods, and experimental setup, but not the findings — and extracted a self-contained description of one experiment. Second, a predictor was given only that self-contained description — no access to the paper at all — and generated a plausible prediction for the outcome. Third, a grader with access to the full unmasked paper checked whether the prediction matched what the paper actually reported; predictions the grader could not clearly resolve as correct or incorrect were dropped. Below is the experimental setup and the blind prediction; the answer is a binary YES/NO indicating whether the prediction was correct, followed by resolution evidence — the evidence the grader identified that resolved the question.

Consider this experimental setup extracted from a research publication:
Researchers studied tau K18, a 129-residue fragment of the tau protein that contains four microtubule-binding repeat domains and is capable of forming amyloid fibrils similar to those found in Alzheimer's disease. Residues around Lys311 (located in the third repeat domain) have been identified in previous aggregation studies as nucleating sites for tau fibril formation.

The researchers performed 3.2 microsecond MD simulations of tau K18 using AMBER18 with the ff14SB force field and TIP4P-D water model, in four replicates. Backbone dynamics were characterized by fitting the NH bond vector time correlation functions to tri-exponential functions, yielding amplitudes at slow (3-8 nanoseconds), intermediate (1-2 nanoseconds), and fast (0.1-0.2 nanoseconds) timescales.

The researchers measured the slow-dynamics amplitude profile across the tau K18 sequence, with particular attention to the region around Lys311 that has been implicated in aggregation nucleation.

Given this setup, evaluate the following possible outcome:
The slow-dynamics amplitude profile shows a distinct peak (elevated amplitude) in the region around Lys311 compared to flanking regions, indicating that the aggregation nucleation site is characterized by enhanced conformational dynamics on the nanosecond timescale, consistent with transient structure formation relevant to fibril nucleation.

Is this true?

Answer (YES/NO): NO